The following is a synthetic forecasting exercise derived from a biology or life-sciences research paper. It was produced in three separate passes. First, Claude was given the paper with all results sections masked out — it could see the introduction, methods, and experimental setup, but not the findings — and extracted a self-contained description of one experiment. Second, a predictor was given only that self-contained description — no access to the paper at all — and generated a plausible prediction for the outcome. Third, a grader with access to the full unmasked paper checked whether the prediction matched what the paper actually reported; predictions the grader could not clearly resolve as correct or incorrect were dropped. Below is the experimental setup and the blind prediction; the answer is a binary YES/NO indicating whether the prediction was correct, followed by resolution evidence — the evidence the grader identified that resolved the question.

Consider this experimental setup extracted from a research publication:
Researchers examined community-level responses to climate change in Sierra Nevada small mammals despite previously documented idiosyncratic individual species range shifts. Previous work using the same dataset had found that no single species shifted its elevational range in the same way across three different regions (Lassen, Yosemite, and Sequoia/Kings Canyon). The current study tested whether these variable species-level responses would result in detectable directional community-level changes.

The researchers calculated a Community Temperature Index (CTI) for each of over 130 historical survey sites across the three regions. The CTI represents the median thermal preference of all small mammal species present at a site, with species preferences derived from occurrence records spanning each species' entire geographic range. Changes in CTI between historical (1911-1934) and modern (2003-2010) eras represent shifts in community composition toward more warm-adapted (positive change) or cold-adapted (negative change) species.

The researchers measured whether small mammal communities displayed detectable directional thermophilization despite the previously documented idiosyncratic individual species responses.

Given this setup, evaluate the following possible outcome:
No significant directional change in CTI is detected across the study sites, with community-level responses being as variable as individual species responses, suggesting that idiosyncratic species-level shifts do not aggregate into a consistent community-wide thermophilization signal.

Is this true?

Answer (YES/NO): NO